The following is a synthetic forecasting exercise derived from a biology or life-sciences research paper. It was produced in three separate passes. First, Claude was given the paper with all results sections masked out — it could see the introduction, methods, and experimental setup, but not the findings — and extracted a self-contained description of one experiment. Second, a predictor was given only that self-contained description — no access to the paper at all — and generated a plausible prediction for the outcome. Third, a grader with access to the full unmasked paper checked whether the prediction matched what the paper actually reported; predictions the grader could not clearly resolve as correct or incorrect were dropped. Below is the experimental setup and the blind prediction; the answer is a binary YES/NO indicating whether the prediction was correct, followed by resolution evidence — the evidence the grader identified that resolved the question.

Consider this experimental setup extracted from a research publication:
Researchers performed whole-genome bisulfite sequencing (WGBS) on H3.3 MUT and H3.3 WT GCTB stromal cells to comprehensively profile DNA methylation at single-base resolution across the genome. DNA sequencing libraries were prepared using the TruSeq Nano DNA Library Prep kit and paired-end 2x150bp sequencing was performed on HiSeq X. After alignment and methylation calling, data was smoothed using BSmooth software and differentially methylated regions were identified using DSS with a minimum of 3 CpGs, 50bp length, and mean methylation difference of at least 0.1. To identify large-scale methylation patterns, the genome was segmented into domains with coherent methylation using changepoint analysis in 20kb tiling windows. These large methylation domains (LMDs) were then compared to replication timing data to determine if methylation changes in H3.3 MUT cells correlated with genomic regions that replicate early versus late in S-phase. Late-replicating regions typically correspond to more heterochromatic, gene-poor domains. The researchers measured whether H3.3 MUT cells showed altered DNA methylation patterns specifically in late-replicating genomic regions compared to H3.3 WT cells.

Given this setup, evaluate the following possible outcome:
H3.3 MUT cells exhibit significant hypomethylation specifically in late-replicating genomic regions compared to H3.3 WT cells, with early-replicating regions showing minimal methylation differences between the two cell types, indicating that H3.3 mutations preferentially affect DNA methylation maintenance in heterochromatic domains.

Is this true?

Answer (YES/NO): YES